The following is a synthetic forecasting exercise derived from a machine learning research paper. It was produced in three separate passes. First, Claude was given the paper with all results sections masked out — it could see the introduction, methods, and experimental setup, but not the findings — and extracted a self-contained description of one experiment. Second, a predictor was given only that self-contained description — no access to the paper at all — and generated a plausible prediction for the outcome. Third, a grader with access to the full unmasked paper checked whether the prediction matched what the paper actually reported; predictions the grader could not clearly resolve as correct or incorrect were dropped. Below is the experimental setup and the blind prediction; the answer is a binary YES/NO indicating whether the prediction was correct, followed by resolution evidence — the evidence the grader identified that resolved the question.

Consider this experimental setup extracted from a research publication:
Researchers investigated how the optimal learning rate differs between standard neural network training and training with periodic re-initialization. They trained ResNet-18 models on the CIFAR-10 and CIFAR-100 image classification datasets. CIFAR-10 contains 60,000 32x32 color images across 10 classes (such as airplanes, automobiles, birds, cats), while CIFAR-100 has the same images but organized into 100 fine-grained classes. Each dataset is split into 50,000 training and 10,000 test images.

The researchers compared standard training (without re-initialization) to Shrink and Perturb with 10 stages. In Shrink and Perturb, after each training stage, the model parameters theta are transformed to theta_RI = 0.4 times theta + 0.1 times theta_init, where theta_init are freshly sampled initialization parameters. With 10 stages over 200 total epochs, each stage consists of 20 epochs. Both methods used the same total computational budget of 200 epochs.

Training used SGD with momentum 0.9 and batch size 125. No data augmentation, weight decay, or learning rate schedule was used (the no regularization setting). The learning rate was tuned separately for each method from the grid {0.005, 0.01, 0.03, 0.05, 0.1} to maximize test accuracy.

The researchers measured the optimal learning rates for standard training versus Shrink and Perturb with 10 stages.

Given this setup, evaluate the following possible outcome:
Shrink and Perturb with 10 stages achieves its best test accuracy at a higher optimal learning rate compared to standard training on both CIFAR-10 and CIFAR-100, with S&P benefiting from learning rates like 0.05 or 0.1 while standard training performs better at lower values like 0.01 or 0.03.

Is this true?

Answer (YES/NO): NO